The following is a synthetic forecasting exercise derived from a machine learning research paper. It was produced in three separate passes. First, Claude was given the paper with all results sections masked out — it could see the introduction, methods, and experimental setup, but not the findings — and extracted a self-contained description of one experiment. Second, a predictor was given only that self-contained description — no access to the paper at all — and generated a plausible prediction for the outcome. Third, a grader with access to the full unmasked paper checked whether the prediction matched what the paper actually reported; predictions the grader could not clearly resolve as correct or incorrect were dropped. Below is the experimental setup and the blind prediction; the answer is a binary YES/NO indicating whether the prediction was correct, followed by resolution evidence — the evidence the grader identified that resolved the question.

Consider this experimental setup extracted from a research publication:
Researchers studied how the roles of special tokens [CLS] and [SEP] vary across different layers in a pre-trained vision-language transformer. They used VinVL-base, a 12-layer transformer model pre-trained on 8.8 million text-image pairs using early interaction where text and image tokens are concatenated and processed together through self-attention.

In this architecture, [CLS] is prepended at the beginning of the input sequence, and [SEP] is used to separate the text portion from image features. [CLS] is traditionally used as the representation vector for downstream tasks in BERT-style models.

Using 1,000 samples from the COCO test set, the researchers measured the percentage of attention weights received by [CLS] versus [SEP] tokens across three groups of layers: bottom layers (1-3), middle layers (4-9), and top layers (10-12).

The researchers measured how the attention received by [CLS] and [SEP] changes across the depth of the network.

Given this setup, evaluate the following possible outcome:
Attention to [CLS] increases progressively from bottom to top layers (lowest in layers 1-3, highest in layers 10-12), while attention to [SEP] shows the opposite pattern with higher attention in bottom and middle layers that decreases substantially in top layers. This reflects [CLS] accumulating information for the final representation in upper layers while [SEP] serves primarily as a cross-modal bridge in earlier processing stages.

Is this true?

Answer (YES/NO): NO